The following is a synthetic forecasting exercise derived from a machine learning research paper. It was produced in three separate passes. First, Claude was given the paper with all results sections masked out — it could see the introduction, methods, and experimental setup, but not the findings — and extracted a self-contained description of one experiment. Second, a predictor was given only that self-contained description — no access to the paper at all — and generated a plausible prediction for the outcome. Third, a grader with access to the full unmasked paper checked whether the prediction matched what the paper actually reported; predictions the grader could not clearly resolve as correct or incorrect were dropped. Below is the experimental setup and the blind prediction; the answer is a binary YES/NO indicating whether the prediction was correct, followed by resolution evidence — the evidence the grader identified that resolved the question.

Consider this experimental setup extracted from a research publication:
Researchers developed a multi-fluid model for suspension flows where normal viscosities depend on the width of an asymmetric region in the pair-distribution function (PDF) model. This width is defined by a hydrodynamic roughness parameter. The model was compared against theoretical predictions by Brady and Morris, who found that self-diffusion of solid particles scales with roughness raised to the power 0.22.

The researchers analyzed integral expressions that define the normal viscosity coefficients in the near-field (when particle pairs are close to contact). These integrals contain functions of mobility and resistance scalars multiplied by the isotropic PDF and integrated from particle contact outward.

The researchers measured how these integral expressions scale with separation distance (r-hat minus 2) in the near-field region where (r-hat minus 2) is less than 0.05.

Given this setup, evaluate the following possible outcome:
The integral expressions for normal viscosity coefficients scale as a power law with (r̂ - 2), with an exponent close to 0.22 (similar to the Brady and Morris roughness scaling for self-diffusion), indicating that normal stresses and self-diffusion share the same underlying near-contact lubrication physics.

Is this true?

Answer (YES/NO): YES